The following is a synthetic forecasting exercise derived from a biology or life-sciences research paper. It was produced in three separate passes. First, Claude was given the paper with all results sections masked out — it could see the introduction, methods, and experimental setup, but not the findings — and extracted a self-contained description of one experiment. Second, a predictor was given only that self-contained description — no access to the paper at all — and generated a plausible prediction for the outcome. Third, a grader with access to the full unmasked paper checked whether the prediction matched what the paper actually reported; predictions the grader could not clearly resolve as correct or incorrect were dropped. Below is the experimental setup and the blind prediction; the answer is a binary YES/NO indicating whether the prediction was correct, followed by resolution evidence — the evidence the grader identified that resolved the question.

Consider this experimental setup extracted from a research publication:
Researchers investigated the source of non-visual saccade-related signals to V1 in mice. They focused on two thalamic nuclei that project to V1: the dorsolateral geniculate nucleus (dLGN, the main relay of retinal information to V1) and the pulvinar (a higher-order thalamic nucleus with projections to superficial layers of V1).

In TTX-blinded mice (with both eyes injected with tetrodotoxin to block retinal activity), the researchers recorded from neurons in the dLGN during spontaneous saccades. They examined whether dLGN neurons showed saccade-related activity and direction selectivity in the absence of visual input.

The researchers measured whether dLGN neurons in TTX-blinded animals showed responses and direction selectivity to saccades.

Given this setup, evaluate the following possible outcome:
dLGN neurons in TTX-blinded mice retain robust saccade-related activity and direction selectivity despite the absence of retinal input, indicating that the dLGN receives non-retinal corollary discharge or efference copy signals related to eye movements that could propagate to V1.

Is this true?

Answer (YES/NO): YES